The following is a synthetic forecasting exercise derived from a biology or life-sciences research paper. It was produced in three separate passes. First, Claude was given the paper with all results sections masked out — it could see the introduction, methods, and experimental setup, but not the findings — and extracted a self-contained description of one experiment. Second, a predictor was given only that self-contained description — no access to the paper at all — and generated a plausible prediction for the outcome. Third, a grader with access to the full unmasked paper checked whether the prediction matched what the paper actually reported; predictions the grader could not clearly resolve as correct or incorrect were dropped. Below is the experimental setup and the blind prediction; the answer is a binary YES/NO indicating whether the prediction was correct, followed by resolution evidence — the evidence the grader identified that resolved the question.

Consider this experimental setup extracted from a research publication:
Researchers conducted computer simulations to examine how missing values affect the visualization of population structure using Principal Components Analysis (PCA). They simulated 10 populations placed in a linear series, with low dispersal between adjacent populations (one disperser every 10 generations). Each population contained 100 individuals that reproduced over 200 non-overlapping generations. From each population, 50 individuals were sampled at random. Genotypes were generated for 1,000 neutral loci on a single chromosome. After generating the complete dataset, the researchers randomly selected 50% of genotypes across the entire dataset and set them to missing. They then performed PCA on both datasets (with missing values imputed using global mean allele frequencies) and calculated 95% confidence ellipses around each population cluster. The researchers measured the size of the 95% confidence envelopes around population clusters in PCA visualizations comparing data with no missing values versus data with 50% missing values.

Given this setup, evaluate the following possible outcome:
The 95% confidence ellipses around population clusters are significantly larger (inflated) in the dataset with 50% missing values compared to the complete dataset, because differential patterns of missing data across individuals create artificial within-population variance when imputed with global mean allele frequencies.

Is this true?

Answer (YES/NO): YES